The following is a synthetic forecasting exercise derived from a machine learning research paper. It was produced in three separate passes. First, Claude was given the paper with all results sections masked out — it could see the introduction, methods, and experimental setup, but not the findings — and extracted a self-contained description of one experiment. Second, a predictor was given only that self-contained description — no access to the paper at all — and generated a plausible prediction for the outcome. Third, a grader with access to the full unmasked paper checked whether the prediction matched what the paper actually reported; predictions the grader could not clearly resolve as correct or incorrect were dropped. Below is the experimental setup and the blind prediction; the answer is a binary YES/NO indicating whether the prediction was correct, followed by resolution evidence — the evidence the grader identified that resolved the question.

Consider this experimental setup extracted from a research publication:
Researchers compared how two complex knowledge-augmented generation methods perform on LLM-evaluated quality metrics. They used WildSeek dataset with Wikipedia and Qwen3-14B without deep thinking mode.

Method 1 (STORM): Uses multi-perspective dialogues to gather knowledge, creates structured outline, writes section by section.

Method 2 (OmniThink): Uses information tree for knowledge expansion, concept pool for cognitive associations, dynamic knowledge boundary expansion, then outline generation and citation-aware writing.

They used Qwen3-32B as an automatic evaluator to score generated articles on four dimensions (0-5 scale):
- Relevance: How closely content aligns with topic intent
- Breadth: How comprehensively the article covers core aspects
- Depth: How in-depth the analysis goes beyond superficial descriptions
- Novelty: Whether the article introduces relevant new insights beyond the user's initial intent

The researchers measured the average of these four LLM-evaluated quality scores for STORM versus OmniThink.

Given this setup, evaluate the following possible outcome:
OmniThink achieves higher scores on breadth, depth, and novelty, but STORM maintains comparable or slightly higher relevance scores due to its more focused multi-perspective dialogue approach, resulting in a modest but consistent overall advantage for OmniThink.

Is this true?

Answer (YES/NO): NO